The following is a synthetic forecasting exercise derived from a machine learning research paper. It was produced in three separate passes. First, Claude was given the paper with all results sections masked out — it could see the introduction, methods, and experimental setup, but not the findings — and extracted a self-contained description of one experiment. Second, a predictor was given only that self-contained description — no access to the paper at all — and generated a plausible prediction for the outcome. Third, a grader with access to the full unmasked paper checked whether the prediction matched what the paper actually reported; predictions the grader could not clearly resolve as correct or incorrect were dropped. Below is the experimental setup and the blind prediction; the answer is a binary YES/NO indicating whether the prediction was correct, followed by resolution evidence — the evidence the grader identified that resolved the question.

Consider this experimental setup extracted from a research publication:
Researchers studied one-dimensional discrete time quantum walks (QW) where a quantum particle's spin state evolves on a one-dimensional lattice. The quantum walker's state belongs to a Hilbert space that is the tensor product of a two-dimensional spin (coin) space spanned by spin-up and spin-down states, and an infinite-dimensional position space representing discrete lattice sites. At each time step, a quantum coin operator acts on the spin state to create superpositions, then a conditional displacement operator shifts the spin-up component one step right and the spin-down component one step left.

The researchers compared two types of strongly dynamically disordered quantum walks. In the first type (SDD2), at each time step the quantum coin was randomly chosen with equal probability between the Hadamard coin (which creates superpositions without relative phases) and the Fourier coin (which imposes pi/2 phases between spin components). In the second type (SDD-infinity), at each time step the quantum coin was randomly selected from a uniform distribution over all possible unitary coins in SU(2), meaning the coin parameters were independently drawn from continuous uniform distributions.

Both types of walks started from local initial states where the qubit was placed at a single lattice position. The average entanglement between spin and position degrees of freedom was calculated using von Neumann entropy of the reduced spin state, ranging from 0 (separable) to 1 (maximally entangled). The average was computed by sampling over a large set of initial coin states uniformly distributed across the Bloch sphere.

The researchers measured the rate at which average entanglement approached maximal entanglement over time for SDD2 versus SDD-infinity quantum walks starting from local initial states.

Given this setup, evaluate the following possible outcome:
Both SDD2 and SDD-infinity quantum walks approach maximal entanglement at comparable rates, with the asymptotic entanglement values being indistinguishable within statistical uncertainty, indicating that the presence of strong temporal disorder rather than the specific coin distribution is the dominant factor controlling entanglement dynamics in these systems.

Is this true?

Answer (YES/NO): NO